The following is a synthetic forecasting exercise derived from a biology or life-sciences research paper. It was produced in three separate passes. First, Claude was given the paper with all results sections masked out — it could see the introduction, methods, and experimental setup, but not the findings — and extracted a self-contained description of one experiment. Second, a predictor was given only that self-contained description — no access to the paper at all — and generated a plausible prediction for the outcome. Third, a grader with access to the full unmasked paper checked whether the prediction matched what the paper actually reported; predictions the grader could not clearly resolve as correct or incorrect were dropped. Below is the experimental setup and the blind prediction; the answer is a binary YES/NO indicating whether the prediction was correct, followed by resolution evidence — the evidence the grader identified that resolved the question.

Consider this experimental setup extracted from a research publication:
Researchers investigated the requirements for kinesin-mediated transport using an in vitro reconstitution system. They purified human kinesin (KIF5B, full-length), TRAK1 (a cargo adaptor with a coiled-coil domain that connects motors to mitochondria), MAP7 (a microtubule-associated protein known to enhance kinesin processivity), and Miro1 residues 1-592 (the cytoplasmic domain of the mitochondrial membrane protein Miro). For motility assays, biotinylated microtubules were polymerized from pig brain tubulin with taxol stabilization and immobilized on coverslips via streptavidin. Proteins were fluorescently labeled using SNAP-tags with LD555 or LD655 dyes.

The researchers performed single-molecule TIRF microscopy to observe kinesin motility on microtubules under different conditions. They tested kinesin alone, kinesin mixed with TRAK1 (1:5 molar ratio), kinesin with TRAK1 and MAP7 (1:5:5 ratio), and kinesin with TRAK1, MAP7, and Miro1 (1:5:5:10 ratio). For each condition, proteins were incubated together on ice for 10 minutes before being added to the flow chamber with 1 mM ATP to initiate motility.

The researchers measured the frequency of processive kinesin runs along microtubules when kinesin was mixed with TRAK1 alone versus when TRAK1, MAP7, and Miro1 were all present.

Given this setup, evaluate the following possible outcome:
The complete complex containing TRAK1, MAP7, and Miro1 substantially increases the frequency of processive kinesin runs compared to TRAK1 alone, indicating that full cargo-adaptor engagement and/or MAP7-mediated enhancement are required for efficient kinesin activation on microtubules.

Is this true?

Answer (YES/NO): YES